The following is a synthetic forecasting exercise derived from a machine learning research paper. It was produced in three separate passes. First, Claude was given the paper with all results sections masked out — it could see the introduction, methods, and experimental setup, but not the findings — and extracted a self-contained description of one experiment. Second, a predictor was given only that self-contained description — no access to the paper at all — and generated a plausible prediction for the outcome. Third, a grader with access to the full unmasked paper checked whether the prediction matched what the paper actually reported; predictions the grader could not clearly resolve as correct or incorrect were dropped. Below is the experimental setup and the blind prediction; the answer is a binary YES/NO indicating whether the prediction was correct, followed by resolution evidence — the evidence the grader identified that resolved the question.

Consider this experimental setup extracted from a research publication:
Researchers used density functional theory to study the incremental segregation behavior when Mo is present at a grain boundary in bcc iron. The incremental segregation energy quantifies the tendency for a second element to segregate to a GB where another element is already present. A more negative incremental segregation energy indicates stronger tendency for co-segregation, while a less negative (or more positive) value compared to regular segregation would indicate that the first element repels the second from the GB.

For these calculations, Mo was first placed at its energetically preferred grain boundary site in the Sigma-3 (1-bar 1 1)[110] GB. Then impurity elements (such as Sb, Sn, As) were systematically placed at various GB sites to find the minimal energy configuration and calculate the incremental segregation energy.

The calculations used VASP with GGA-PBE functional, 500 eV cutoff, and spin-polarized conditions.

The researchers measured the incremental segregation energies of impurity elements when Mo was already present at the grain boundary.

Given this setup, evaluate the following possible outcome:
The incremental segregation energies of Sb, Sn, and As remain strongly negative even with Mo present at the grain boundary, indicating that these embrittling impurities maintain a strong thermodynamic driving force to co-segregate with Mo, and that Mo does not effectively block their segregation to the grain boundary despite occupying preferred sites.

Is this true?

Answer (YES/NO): YES